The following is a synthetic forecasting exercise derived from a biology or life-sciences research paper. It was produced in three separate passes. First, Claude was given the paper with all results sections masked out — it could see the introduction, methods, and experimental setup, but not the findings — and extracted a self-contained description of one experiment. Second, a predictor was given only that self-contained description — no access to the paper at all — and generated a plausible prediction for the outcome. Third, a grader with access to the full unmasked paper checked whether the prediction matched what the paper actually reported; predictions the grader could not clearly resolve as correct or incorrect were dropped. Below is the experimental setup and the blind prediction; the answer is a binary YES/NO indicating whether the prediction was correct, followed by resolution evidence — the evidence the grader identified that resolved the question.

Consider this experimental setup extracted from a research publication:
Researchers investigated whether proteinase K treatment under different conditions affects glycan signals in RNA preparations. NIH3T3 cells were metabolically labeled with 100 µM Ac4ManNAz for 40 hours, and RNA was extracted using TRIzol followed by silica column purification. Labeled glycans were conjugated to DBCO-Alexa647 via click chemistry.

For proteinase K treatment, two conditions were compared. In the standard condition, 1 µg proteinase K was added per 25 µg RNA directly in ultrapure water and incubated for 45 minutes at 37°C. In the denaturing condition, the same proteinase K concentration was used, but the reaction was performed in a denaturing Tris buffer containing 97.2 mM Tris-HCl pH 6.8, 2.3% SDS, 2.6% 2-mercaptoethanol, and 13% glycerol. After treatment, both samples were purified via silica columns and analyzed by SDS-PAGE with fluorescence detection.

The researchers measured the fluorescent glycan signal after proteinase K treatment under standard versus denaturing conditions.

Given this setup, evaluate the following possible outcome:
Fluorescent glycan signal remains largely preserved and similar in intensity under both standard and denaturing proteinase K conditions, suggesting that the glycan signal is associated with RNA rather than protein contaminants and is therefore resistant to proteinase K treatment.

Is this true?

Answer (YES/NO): NO